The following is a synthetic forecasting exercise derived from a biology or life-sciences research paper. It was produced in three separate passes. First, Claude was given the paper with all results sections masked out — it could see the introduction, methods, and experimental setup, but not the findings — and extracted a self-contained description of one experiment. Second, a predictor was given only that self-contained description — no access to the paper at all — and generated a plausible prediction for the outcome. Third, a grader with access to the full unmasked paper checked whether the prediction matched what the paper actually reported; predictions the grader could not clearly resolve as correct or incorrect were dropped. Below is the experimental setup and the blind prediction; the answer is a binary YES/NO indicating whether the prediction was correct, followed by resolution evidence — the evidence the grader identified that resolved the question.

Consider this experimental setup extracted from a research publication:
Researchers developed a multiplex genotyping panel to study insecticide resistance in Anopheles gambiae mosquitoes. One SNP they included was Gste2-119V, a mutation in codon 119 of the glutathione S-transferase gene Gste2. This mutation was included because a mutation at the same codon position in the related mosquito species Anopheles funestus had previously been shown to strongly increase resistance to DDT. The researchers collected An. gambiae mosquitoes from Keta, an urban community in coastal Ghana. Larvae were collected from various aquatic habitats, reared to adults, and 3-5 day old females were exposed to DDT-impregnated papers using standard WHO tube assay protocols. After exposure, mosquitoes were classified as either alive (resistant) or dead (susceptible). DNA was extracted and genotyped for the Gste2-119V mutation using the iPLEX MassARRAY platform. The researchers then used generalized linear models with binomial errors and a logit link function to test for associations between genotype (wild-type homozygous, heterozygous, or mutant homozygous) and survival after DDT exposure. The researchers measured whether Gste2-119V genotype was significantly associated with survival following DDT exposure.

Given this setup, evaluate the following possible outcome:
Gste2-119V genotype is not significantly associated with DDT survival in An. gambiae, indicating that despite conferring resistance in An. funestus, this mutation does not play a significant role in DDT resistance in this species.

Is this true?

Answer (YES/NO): YES